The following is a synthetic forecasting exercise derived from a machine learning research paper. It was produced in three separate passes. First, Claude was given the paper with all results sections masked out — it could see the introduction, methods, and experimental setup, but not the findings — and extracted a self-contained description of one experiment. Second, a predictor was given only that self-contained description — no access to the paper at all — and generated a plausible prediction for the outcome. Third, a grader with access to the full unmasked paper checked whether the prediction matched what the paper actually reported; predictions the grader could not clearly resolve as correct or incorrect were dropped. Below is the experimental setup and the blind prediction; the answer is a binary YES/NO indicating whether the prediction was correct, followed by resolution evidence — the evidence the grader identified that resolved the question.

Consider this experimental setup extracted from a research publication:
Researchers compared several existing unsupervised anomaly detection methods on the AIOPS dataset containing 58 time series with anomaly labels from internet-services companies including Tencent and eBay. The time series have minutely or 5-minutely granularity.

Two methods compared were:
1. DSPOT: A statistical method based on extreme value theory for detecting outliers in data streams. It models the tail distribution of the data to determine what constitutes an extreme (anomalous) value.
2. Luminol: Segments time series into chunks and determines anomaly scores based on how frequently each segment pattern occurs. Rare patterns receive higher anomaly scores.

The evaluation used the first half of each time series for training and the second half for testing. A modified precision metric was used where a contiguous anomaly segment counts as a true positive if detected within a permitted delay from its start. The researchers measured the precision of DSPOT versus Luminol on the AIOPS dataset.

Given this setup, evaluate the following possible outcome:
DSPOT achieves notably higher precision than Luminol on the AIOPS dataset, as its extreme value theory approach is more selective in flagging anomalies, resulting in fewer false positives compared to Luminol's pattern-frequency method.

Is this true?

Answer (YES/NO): YES